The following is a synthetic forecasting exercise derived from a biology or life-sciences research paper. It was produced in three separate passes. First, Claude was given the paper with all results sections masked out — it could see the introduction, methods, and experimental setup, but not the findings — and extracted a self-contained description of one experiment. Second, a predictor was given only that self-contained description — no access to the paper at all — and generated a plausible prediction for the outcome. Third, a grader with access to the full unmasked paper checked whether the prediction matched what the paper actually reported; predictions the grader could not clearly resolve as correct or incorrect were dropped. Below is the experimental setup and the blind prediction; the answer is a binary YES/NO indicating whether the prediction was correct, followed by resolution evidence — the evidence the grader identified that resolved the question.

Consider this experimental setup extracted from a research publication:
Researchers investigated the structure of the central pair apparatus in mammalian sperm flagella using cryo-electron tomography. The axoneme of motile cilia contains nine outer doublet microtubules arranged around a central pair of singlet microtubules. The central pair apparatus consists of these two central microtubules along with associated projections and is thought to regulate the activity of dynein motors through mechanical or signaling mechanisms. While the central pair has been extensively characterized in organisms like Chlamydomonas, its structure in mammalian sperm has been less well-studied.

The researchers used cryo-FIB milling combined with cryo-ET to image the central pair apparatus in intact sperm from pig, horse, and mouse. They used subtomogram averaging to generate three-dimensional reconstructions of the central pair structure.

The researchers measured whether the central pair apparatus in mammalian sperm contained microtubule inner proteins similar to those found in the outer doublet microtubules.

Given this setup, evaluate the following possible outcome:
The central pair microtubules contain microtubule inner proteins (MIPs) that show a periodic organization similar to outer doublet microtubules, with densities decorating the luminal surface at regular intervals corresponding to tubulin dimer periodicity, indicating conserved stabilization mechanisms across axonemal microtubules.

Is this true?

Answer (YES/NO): YES